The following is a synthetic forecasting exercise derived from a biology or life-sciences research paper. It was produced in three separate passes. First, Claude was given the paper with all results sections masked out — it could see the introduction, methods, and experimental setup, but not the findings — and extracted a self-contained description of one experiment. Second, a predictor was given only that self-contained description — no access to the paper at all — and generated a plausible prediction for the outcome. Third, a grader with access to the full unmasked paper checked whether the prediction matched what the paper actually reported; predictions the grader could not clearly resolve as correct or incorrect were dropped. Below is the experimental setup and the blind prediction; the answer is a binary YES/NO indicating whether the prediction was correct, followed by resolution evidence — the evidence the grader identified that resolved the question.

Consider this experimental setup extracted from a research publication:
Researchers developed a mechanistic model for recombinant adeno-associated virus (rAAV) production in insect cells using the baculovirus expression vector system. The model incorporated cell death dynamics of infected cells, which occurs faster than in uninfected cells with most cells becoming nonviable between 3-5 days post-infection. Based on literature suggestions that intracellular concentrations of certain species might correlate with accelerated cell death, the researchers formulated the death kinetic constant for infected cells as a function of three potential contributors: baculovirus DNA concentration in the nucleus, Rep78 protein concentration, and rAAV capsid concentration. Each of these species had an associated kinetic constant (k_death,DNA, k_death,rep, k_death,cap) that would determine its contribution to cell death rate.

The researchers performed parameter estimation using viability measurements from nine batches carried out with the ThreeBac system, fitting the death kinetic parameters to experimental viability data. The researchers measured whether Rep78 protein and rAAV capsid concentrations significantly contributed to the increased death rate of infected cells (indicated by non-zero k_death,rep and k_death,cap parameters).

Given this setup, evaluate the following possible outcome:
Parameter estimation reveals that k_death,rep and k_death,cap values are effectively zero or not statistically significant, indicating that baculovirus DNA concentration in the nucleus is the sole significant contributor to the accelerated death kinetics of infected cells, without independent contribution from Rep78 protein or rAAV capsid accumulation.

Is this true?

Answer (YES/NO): YES